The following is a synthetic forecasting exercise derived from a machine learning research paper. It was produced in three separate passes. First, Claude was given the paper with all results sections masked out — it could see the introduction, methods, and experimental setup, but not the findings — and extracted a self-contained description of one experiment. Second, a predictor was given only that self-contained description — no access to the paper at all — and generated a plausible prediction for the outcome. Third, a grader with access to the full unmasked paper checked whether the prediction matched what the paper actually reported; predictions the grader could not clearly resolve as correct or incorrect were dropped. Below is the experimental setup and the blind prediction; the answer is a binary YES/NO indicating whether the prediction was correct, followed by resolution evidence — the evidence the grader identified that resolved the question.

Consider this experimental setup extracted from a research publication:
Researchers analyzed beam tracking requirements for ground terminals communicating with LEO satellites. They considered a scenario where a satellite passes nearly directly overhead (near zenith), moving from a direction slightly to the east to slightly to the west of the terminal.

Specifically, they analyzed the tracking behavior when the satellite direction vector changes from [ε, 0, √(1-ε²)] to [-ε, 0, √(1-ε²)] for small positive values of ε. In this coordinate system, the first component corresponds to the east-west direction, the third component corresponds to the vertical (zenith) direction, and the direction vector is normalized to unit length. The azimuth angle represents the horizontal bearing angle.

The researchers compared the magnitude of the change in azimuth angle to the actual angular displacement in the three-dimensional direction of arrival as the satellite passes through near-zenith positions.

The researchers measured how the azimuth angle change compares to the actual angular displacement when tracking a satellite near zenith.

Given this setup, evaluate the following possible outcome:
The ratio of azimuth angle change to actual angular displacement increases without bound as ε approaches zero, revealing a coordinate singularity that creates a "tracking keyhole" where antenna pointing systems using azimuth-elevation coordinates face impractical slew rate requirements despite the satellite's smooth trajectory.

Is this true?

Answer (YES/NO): NO